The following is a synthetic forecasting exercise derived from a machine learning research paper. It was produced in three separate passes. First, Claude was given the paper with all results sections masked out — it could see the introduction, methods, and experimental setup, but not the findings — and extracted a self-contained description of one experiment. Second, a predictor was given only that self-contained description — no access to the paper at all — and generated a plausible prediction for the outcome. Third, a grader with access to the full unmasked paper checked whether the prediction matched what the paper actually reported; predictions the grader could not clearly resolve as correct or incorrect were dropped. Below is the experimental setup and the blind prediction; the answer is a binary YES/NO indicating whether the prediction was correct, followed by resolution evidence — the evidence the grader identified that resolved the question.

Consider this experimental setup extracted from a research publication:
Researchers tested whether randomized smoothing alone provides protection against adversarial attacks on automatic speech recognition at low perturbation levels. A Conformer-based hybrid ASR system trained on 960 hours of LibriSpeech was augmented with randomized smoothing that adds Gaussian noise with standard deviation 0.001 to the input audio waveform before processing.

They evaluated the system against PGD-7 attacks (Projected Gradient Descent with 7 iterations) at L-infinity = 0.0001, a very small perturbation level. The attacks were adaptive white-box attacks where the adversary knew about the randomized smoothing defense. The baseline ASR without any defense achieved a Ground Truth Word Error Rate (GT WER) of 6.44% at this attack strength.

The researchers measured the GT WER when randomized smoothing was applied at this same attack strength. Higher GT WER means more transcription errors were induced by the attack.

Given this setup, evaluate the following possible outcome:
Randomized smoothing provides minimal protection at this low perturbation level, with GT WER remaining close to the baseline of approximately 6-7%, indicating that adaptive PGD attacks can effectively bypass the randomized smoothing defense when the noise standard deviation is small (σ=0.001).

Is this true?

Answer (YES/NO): NO